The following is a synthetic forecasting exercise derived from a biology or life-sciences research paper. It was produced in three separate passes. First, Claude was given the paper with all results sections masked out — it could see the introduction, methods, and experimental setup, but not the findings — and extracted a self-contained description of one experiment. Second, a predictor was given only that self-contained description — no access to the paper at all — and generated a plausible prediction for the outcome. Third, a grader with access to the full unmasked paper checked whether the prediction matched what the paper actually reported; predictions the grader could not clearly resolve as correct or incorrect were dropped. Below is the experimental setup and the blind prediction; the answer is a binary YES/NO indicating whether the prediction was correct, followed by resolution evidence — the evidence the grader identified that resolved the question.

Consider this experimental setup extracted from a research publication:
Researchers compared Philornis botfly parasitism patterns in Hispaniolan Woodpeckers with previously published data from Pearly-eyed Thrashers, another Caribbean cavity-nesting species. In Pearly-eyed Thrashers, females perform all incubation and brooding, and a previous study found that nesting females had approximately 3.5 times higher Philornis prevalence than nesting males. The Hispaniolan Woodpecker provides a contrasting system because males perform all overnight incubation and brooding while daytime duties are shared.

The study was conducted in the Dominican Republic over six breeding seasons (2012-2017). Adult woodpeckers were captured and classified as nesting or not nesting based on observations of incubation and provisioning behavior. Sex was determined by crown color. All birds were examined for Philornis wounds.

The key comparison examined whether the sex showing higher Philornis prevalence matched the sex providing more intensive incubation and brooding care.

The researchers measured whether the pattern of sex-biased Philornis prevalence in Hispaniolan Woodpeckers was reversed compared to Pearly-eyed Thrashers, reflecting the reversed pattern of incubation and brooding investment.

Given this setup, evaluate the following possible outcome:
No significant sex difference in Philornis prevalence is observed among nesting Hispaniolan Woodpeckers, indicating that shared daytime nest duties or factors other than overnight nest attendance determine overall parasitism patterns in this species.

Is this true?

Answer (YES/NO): NO